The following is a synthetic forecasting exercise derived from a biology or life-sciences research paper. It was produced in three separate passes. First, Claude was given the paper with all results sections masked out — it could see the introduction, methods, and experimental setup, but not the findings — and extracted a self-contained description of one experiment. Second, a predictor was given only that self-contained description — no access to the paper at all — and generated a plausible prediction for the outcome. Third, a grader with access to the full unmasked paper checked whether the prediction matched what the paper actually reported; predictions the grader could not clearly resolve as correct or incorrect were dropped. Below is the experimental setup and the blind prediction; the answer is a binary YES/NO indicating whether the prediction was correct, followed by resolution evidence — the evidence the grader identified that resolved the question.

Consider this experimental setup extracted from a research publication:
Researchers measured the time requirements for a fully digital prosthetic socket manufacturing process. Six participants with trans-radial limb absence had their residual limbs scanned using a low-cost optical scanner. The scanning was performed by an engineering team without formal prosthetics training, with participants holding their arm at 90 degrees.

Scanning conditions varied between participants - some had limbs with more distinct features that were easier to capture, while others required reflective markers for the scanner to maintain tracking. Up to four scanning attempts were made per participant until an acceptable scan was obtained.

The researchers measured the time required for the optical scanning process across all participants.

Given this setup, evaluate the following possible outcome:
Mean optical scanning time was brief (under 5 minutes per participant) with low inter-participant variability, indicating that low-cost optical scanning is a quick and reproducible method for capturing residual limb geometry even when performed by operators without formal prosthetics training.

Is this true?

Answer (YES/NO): NO